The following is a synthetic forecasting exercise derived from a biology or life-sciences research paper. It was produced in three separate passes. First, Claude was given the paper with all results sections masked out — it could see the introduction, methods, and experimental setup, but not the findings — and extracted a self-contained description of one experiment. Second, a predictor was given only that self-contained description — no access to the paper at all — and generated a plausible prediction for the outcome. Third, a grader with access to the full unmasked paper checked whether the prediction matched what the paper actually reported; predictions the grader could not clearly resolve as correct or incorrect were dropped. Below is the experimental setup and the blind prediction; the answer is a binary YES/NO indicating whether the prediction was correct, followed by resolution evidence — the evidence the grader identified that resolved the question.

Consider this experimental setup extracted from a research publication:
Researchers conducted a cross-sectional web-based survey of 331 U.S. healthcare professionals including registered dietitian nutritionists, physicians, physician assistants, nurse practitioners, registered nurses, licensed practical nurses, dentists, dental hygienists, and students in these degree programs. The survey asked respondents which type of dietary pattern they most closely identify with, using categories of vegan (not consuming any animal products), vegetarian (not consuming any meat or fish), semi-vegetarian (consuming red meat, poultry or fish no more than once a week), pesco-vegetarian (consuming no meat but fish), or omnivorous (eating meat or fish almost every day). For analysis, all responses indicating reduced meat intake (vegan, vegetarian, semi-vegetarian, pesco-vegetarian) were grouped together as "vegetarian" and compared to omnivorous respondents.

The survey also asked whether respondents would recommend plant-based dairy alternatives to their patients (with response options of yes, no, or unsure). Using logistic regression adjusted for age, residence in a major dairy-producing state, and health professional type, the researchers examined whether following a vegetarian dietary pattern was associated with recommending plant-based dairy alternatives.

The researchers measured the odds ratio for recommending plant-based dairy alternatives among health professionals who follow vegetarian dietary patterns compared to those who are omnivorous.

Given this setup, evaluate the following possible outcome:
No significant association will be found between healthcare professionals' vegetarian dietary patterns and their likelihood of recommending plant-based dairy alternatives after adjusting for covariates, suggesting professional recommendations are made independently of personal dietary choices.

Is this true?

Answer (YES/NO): NO